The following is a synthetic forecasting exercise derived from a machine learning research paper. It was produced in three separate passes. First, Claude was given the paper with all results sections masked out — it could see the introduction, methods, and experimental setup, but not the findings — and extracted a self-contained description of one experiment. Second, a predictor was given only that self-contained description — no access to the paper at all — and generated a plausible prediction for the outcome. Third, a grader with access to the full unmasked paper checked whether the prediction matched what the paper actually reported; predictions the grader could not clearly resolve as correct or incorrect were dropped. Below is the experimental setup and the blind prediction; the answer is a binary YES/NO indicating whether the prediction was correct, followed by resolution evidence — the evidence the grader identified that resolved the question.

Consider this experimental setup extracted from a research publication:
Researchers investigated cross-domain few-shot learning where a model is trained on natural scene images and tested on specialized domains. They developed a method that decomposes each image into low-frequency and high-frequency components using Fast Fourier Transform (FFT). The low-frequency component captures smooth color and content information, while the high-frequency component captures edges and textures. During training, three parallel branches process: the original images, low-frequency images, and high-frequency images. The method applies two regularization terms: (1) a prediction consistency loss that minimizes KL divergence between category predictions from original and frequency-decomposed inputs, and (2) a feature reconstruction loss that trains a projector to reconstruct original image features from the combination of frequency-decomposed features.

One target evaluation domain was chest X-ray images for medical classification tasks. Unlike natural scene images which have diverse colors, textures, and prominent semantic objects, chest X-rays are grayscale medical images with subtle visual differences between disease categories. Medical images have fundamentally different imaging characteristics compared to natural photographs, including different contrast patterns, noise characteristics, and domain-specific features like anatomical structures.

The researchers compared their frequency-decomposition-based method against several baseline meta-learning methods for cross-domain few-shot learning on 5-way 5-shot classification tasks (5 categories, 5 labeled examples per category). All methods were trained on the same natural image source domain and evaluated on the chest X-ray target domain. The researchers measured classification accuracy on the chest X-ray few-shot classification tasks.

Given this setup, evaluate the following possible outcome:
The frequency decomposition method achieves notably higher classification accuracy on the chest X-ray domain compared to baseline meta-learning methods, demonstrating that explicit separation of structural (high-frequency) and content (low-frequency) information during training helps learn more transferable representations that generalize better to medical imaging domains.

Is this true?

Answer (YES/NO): NO